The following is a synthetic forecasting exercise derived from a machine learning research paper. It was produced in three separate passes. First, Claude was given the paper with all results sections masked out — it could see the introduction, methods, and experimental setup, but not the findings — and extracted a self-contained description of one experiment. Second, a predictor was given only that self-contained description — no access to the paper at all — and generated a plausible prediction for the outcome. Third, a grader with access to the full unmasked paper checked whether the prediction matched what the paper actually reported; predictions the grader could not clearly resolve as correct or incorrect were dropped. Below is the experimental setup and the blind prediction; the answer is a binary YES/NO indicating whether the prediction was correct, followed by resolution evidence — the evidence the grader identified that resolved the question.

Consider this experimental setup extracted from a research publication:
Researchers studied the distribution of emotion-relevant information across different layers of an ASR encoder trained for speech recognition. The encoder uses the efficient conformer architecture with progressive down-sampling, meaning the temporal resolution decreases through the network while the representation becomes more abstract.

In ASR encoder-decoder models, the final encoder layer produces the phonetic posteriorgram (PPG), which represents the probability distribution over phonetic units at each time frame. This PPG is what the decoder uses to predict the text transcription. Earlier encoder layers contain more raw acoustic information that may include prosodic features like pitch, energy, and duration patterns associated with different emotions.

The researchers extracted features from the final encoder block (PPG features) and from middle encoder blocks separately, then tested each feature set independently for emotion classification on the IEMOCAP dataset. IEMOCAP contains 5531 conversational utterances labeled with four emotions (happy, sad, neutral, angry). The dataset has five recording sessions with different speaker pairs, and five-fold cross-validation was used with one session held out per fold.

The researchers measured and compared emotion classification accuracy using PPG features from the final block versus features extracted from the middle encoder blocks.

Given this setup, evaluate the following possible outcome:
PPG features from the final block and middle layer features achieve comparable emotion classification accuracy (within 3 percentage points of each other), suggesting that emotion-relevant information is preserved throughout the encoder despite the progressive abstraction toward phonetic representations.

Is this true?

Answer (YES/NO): YES